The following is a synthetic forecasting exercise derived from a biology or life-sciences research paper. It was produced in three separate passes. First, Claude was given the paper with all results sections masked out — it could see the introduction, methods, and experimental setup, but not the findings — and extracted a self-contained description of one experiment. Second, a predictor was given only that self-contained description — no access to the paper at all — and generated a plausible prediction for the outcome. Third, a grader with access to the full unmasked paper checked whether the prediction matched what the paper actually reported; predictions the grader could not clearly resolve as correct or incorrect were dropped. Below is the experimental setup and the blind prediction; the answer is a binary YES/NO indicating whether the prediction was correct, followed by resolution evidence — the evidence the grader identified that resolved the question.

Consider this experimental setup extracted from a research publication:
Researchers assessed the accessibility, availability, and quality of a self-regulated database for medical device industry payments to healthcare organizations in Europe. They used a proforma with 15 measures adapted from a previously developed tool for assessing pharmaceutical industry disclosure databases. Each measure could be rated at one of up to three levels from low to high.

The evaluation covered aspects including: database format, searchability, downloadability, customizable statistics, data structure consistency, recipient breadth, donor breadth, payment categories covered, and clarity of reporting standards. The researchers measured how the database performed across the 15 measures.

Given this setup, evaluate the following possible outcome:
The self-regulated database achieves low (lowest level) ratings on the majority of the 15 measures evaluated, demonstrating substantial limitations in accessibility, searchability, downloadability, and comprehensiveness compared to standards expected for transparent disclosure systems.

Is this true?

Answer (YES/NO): NO